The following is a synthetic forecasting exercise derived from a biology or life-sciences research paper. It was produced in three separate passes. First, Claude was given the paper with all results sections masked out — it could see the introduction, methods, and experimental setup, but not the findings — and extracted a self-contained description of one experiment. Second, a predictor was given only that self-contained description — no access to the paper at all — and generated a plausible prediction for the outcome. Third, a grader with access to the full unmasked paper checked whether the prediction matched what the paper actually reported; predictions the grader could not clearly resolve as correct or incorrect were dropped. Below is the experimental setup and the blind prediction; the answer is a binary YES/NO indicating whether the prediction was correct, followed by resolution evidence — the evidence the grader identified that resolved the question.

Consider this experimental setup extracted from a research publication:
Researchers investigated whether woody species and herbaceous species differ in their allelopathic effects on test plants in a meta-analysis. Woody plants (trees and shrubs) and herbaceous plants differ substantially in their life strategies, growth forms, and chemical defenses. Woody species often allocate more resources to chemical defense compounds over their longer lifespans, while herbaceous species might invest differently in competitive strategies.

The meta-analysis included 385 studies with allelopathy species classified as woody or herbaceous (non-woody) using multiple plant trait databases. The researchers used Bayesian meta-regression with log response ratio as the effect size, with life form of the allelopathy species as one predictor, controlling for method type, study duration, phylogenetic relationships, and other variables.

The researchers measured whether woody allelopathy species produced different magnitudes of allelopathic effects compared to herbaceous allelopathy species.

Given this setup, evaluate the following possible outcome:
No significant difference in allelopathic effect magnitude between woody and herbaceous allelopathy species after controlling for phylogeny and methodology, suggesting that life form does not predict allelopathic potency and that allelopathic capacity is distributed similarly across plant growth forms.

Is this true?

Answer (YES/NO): YES